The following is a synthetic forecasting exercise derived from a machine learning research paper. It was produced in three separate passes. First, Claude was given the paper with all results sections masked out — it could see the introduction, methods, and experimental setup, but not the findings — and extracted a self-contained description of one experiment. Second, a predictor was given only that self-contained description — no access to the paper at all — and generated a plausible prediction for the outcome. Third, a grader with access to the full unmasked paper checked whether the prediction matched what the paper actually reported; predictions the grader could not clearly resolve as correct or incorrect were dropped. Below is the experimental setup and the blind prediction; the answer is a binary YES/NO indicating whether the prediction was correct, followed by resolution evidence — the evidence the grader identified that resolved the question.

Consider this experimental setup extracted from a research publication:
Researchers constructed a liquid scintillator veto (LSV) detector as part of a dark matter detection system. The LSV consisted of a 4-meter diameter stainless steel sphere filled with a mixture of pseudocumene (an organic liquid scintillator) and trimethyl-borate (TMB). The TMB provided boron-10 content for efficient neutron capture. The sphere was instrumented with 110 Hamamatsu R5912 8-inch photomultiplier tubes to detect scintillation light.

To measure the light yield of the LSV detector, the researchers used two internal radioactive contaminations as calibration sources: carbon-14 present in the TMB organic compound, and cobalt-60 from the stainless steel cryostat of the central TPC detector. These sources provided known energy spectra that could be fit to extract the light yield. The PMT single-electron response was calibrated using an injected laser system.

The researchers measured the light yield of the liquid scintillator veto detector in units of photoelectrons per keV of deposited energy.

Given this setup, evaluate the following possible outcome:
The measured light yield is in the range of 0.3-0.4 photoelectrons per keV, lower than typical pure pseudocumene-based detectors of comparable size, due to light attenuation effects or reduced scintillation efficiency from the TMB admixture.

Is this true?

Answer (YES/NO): NO